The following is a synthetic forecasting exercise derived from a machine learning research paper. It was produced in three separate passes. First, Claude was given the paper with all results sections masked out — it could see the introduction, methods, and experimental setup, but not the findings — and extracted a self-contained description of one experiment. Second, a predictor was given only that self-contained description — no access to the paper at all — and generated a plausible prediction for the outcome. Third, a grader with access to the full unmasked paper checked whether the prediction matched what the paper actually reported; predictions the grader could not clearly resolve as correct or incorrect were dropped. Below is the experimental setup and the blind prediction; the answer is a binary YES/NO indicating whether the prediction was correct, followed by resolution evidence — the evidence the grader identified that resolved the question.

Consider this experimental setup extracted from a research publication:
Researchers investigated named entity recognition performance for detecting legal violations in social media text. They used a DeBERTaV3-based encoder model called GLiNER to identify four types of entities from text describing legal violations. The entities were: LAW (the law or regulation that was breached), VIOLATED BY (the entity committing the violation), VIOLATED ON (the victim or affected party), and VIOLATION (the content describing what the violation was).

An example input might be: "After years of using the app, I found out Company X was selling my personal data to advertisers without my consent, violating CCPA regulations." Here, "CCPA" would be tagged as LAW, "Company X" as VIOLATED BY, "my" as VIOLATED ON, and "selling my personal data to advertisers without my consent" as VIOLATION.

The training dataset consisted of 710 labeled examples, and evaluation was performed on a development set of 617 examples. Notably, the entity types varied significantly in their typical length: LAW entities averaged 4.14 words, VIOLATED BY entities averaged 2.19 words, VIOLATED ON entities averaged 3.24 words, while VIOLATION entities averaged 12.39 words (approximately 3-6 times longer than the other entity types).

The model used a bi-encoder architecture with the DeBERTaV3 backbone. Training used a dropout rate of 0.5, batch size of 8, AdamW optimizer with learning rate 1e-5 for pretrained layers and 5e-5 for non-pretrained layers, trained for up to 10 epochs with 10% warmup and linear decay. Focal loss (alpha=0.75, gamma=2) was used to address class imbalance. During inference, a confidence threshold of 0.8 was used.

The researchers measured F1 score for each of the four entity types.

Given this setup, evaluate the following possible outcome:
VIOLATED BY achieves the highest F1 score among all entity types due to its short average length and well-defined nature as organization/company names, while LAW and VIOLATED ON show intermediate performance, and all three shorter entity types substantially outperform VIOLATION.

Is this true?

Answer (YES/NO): YES